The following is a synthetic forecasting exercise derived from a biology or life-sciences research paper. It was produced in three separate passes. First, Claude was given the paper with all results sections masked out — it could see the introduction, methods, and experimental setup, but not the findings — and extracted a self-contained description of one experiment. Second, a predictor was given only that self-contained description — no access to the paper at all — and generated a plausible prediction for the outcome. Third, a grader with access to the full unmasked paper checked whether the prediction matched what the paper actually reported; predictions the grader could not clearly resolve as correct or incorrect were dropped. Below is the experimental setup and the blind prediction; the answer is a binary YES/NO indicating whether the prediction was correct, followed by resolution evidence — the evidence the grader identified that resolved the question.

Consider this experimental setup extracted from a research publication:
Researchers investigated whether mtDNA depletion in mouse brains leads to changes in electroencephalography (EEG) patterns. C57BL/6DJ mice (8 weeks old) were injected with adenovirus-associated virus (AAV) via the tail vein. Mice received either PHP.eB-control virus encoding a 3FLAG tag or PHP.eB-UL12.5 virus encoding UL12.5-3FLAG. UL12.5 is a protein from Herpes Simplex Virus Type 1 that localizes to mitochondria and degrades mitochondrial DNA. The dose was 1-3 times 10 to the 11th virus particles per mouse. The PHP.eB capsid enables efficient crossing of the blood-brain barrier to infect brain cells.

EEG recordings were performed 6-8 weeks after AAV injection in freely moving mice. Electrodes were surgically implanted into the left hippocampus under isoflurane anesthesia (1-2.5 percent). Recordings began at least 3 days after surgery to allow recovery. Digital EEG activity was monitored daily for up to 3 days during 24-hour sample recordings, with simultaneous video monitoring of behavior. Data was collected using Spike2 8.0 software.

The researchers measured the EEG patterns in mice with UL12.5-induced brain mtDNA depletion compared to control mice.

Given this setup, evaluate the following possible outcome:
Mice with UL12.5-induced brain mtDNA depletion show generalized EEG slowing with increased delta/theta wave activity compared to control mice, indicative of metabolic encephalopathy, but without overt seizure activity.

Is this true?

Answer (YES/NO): NO